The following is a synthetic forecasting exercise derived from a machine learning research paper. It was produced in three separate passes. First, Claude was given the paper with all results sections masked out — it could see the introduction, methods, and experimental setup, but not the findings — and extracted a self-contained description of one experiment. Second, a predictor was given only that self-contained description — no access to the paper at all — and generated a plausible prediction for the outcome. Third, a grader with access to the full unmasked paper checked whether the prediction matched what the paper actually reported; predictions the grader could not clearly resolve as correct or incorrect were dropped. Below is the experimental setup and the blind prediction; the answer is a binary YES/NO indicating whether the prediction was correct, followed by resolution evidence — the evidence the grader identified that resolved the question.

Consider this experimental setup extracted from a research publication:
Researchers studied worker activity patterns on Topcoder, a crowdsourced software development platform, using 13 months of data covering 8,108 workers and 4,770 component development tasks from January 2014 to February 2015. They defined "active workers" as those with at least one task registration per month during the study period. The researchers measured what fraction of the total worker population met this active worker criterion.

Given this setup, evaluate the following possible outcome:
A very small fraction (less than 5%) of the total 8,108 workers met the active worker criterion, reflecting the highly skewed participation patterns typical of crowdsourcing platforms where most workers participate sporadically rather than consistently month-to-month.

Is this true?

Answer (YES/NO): NO